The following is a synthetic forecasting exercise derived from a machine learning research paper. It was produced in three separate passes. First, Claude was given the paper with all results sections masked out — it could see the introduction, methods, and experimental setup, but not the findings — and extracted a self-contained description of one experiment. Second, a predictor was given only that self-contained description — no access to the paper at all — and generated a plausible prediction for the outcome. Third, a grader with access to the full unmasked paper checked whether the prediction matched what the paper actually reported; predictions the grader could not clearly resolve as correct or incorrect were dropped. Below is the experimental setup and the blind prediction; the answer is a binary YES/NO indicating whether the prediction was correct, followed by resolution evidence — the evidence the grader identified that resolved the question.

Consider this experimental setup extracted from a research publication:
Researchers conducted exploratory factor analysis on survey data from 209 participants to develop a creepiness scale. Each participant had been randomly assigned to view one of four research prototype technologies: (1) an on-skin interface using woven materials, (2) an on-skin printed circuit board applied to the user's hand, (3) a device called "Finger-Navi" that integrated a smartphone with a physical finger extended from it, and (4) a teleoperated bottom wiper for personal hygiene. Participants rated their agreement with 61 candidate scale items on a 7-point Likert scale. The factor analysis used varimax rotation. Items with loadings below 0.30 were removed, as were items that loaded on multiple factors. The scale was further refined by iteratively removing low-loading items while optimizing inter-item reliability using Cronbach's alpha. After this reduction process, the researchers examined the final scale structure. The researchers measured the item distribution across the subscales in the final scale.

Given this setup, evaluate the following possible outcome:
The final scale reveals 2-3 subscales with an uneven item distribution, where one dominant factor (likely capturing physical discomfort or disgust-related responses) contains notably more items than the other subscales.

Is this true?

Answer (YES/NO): NO